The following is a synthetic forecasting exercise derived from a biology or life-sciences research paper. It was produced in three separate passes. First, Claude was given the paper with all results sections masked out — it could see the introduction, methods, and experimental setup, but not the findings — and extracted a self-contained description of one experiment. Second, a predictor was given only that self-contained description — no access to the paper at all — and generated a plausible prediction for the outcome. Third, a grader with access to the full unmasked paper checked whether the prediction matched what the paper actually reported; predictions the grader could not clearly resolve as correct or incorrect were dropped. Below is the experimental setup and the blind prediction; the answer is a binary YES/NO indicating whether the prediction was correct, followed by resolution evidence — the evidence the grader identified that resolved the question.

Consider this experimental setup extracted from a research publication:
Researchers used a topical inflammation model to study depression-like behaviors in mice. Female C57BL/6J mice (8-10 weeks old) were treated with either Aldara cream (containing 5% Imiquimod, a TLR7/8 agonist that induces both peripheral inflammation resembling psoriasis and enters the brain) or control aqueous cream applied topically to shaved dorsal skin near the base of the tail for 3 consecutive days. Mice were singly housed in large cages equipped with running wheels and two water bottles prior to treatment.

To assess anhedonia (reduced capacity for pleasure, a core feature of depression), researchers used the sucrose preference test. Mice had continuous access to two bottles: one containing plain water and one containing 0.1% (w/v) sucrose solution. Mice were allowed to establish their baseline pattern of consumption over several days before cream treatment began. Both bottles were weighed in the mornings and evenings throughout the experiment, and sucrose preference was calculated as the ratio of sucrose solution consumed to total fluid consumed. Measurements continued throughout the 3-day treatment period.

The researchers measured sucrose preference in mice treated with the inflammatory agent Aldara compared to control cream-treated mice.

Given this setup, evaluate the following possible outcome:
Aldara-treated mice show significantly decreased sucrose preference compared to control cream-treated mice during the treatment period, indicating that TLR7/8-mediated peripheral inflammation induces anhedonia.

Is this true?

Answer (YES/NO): YES